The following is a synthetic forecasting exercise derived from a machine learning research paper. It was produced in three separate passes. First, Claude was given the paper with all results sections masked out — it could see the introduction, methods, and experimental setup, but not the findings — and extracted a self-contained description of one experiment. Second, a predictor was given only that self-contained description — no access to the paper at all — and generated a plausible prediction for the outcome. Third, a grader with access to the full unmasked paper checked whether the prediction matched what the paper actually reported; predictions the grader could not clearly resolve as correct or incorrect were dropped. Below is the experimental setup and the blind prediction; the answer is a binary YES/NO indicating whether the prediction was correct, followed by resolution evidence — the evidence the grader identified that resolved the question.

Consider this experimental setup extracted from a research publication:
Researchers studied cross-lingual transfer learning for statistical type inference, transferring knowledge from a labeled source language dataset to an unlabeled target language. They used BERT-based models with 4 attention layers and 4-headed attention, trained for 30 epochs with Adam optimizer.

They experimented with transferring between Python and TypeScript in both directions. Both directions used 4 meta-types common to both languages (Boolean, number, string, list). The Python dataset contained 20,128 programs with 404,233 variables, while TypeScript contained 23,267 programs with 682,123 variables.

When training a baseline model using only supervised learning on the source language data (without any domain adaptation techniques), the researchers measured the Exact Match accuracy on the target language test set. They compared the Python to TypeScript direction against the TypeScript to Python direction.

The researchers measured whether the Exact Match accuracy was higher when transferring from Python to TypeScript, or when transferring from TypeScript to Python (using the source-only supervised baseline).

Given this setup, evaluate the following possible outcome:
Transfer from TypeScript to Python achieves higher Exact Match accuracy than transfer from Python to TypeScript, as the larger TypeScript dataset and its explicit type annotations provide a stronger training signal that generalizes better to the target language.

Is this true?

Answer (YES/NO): NO